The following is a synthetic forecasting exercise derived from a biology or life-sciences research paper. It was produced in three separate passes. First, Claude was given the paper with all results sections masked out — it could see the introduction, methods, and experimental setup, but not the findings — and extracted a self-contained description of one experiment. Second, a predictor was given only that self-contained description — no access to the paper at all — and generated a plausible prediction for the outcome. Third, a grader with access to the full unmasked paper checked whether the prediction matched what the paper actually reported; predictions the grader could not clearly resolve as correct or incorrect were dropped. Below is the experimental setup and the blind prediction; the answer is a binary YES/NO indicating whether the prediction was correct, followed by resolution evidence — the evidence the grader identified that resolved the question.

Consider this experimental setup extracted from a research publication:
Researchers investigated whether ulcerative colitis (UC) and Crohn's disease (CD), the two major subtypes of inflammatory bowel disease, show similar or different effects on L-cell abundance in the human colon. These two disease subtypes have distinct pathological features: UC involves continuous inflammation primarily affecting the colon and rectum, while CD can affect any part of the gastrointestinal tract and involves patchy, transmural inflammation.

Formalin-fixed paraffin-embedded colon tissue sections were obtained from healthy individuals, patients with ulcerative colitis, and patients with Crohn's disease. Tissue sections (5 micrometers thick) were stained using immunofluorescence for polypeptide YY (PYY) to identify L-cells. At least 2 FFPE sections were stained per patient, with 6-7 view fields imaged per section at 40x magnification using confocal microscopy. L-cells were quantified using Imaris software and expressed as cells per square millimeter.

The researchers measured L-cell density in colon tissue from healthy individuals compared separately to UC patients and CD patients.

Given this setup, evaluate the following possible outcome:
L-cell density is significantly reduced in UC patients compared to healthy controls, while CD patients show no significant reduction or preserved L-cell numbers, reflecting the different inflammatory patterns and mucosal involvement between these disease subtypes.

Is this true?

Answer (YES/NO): NO